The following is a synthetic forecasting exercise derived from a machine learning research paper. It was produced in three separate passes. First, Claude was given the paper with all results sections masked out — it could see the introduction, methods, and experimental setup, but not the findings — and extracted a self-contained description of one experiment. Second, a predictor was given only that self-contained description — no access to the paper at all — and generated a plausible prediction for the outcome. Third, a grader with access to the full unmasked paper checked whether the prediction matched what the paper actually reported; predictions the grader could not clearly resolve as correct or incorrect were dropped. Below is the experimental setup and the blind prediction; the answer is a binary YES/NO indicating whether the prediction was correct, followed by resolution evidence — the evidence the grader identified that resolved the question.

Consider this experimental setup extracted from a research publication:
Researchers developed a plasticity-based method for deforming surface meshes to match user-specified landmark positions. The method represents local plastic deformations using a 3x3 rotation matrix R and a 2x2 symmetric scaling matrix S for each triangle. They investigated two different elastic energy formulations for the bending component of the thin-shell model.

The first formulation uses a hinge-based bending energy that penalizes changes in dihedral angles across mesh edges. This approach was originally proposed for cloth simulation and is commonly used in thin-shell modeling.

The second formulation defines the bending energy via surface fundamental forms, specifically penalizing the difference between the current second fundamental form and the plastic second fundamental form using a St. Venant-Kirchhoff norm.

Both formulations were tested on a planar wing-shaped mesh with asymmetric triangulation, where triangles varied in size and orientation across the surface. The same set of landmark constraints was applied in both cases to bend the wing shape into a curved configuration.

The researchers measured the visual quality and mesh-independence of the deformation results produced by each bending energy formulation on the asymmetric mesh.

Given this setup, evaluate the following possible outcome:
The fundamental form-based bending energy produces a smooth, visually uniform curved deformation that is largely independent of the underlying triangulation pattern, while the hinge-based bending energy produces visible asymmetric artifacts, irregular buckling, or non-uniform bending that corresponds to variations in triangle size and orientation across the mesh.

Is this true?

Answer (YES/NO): YES